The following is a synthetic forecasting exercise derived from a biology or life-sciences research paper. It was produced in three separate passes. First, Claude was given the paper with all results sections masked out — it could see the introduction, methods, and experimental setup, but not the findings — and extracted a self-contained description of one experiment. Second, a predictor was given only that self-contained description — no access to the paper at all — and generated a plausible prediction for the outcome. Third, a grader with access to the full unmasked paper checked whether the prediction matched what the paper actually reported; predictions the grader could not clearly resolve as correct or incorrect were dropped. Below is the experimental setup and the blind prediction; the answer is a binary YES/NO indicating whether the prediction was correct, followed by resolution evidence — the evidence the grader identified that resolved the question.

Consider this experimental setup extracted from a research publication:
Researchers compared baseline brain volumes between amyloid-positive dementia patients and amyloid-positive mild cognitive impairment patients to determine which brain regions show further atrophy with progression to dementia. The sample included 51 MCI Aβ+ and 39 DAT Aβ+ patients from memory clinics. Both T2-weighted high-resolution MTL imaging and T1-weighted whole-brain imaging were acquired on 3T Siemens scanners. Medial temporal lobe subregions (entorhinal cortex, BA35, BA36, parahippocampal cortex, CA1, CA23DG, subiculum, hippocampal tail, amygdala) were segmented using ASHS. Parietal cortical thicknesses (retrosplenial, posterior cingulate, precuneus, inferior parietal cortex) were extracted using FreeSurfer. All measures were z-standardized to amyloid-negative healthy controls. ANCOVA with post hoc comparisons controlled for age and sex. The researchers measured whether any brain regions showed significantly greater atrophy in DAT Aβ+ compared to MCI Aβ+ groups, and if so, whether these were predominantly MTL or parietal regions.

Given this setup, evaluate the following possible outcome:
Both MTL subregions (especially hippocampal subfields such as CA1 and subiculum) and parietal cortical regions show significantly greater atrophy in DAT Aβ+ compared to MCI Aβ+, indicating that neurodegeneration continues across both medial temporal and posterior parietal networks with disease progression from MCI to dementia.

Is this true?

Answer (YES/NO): YES